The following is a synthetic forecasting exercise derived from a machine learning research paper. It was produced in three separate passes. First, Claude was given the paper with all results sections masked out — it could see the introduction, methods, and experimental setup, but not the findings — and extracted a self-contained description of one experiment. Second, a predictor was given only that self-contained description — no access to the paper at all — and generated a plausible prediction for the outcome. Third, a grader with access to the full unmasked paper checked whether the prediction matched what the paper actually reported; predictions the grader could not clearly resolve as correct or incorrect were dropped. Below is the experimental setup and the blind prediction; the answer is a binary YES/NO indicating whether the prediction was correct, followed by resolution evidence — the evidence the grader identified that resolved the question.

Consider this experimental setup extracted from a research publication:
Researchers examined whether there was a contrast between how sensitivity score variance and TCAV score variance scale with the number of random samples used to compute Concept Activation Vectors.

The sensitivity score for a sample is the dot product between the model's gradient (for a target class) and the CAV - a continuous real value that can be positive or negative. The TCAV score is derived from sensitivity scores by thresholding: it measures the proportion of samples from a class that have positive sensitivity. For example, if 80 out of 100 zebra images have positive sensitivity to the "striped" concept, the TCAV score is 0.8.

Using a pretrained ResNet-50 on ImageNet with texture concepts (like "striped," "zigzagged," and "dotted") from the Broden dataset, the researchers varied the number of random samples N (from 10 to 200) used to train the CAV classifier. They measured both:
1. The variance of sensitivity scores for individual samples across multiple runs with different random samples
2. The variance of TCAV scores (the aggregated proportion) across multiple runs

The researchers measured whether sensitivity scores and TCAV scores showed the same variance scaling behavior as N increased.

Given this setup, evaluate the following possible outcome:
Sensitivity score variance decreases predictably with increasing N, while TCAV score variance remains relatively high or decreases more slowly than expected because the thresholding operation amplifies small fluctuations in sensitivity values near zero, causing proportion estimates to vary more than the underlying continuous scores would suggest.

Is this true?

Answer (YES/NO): YES